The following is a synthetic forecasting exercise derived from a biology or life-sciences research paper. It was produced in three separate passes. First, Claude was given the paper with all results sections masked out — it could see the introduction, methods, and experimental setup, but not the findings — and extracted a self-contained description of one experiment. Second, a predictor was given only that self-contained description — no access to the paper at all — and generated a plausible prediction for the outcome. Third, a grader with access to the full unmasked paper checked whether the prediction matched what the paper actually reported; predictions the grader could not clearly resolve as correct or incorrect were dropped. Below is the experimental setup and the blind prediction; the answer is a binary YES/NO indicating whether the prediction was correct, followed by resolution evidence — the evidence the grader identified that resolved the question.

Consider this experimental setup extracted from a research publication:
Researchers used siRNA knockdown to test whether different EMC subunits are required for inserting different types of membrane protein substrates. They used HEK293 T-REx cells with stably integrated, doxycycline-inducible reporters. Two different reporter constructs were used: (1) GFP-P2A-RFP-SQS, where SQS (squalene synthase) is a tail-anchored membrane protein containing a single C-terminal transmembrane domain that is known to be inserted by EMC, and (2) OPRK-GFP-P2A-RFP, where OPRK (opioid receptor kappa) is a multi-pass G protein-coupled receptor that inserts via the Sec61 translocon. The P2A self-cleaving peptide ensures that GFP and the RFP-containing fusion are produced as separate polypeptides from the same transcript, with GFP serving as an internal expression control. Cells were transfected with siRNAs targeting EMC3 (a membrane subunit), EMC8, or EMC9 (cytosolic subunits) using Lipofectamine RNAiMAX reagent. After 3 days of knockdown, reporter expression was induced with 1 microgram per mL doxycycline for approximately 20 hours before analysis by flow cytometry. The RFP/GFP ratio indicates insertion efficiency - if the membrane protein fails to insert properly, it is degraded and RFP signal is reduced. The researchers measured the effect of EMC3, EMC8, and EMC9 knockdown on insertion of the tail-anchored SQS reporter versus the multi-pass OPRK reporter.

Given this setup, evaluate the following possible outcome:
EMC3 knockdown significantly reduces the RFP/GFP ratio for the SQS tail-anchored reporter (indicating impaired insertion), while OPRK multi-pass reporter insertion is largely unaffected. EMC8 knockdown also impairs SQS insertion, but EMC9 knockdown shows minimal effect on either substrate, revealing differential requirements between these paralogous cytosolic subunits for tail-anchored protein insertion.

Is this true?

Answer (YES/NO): NO